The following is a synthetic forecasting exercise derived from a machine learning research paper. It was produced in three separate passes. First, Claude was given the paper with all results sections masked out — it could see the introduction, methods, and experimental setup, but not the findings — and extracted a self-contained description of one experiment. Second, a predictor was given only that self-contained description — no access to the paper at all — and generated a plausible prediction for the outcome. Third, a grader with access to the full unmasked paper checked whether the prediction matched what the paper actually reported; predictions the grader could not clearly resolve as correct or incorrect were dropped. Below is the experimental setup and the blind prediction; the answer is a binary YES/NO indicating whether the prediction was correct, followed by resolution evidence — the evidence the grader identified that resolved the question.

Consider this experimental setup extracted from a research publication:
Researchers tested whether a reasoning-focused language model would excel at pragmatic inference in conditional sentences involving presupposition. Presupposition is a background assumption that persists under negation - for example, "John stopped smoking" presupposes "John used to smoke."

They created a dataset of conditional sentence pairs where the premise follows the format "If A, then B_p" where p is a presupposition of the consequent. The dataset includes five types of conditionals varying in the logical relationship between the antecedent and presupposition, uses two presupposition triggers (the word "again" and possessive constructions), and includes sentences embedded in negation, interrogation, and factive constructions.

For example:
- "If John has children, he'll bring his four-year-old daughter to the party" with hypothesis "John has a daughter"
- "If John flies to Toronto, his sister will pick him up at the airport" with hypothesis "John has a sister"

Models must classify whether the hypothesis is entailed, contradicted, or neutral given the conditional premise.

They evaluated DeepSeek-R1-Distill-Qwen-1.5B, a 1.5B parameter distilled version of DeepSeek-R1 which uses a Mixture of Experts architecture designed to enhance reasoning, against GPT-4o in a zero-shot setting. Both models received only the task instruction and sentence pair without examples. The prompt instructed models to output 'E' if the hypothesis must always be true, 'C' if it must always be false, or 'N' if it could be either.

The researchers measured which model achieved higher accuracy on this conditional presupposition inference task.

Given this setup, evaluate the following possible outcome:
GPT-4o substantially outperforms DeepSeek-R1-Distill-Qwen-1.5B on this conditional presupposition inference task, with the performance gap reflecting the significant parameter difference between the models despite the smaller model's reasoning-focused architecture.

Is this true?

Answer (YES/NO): YES